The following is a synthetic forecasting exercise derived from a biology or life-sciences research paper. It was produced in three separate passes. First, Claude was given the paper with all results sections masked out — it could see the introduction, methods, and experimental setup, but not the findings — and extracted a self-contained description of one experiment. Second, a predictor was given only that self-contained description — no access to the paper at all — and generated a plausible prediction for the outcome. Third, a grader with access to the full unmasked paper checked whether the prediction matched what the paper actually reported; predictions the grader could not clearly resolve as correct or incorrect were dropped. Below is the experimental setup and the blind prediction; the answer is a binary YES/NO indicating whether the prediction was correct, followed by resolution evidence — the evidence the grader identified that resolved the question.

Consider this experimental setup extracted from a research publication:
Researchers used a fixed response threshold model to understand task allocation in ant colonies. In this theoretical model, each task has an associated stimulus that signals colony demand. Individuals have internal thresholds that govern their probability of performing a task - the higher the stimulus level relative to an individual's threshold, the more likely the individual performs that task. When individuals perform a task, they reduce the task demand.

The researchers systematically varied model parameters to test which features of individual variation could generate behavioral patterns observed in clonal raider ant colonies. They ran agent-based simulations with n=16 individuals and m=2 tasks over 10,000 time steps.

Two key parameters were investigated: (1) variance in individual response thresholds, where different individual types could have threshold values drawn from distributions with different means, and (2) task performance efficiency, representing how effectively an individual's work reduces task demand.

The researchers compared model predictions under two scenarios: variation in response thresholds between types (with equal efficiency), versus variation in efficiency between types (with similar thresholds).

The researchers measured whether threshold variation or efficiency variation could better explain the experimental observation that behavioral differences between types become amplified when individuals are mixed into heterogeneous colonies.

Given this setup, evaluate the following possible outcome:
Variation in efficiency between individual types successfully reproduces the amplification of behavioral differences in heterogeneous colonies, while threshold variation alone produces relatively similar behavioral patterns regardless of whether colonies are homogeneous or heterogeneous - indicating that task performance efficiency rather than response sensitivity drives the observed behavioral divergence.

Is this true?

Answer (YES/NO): NO